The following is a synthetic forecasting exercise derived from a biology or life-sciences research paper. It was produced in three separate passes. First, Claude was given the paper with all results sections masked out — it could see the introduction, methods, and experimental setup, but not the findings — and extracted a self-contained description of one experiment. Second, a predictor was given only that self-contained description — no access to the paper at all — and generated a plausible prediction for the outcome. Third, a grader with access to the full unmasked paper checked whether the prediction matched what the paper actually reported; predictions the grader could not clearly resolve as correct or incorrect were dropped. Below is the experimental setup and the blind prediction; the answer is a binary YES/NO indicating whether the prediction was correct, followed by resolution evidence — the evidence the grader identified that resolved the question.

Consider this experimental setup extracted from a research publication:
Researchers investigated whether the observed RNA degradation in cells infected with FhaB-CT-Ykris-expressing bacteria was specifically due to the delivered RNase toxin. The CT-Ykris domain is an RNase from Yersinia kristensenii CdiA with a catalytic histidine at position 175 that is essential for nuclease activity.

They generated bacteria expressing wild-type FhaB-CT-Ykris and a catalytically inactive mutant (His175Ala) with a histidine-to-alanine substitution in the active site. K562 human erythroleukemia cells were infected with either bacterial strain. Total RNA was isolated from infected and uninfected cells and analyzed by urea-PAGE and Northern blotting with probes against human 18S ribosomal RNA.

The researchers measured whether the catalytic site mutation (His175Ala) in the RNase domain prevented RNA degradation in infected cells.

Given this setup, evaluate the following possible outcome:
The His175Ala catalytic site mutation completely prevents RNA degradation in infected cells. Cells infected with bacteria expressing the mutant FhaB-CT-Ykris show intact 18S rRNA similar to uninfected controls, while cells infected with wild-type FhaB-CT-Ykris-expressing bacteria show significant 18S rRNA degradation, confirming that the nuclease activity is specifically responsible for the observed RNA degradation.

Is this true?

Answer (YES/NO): YES